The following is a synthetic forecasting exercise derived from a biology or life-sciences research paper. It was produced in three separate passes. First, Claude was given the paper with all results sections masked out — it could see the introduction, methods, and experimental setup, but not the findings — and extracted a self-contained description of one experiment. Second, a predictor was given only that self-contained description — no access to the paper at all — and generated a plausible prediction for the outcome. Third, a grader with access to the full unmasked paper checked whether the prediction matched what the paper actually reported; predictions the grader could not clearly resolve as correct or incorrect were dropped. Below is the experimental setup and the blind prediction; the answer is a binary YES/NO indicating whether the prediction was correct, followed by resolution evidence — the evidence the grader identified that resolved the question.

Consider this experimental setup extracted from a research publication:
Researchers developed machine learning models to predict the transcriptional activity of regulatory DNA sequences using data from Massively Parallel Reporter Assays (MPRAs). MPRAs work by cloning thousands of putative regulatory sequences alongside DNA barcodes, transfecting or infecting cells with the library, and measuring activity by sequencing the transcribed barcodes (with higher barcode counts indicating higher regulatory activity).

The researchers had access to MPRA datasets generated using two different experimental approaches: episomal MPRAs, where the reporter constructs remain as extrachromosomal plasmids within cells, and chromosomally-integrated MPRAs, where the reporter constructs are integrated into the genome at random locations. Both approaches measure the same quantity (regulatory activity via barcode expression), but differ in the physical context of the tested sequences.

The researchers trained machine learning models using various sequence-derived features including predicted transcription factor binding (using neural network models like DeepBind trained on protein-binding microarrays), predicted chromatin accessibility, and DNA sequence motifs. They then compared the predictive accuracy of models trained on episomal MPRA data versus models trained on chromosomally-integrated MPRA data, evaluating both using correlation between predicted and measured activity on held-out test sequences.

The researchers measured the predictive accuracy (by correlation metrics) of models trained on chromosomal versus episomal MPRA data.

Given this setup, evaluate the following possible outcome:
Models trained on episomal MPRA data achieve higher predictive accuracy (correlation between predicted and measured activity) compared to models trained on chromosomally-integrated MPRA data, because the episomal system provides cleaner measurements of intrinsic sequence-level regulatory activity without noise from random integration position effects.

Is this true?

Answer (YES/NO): NO